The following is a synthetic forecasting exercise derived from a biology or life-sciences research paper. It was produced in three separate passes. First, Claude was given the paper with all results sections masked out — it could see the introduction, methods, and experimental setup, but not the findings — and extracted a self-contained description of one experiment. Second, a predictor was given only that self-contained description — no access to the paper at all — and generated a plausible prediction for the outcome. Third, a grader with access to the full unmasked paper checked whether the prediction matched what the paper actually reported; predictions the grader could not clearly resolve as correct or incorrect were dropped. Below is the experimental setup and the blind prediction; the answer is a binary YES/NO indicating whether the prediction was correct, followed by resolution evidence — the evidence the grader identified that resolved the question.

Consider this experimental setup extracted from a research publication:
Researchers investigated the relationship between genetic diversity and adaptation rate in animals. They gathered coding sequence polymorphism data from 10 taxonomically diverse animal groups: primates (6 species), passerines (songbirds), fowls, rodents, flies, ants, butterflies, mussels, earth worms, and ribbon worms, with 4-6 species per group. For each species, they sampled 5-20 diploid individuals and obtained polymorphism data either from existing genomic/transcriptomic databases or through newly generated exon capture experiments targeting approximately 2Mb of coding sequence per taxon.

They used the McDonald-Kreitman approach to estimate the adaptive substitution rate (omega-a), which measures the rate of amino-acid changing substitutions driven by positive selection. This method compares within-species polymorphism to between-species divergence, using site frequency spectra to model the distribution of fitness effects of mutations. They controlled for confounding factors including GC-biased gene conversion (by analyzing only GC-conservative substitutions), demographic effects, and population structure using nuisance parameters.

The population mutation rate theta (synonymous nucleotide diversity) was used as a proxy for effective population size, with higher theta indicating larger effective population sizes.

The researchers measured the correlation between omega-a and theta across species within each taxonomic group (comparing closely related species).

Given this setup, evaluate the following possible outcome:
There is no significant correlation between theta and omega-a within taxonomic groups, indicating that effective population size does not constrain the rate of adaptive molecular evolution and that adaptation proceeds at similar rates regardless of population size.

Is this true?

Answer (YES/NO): NO